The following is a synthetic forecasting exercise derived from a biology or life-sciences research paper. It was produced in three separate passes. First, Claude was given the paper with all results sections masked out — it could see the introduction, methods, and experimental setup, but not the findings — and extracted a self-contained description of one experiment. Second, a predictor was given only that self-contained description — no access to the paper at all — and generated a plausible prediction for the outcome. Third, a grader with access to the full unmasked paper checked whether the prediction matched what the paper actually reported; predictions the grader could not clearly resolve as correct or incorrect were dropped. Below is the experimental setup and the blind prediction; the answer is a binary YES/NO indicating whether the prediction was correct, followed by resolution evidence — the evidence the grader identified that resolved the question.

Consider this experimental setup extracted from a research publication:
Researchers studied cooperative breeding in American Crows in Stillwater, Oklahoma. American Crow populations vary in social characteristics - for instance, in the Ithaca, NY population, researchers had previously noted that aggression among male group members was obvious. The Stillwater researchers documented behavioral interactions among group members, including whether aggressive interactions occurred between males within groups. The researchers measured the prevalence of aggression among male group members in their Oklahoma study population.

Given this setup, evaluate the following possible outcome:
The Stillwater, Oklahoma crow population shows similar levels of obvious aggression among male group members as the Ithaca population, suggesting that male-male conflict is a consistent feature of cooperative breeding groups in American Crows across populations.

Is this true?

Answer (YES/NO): NO